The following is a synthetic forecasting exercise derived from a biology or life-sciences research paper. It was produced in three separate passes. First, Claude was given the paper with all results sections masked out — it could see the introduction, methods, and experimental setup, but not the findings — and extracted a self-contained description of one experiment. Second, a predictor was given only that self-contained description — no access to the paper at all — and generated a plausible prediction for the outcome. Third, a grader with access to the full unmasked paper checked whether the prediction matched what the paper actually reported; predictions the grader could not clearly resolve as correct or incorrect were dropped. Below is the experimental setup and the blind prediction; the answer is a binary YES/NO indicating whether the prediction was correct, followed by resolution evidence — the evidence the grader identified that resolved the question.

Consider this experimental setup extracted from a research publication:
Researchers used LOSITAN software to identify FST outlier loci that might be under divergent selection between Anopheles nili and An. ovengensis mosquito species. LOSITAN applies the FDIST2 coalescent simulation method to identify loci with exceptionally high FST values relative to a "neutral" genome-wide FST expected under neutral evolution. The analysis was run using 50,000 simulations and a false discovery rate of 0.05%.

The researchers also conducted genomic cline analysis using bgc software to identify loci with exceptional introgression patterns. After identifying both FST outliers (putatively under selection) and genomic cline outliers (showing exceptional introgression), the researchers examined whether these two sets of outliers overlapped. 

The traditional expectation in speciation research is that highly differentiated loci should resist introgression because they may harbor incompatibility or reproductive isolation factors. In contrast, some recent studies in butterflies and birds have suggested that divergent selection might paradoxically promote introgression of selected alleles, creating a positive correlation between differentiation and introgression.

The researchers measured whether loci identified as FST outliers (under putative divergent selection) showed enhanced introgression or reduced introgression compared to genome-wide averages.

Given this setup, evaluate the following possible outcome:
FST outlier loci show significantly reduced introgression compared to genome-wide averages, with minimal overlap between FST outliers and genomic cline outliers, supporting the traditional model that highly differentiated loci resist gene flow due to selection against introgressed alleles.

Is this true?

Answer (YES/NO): NO